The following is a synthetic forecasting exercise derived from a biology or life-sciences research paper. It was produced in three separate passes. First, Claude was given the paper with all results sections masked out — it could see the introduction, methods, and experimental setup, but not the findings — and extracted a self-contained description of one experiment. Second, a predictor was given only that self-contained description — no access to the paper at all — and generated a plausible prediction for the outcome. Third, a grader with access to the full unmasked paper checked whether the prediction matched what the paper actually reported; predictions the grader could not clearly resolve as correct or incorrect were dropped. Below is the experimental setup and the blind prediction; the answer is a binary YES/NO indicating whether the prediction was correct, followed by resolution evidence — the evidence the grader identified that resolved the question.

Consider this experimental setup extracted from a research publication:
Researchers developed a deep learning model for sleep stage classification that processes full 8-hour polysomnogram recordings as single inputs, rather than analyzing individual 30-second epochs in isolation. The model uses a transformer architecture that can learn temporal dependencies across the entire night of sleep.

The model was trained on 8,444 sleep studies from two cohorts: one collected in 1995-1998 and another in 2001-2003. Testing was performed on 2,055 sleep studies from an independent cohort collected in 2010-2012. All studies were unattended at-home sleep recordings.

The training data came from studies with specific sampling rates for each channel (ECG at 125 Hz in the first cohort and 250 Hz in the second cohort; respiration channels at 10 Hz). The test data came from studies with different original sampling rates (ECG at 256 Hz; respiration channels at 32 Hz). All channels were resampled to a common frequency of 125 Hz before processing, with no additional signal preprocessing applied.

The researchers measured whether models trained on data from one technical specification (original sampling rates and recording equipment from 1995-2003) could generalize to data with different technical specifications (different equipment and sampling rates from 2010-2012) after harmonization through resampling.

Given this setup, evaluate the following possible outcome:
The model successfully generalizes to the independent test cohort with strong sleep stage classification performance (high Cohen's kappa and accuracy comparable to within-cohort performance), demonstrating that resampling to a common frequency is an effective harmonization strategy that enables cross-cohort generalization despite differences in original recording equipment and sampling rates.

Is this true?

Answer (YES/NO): NO